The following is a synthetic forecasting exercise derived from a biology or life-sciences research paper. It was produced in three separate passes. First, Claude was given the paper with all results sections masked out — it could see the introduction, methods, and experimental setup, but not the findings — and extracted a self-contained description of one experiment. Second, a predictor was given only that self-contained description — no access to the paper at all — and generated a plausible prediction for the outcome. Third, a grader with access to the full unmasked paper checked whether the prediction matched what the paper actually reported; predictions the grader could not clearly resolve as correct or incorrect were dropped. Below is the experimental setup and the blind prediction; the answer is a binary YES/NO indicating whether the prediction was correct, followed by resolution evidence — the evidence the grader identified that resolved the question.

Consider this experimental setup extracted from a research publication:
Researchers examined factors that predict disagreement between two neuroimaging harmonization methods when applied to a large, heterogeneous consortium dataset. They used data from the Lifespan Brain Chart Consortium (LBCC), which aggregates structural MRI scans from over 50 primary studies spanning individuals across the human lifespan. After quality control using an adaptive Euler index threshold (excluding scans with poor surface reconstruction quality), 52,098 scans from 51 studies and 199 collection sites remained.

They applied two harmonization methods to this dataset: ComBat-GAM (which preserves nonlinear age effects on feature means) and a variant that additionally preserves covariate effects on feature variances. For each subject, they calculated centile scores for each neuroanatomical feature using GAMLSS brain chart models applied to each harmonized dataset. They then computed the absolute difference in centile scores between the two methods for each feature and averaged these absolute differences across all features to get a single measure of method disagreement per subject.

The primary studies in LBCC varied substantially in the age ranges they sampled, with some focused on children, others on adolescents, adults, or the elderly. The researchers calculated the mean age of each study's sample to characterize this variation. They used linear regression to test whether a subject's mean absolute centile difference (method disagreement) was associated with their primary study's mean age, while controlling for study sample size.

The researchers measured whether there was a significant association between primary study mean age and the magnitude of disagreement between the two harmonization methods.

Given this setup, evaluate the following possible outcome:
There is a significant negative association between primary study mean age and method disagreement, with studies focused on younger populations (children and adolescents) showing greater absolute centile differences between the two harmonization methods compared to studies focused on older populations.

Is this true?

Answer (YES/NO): NO